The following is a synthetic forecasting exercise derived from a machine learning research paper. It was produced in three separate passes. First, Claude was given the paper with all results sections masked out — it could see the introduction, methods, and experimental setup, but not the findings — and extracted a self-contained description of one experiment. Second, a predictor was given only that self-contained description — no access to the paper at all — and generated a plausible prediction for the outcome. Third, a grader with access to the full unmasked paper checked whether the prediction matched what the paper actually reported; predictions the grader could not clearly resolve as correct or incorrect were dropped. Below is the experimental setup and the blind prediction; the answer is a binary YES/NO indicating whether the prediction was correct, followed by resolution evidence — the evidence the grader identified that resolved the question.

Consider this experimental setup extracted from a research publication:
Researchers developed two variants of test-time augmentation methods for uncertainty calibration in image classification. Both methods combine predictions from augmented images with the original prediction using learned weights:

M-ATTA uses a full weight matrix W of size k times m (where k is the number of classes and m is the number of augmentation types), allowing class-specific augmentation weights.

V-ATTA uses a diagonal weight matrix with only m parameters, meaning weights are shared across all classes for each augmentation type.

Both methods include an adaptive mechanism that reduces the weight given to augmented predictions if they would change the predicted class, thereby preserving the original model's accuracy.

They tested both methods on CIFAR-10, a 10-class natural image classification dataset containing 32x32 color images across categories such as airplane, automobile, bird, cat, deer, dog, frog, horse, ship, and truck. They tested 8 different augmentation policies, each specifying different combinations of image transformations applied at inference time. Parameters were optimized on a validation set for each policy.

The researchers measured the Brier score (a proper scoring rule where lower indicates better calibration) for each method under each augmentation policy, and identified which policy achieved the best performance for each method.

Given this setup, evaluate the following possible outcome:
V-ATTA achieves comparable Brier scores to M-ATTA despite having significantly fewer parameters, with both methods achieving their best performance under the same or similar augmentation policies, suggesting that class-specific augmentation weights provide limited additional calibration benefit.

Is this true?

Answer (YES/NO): NO